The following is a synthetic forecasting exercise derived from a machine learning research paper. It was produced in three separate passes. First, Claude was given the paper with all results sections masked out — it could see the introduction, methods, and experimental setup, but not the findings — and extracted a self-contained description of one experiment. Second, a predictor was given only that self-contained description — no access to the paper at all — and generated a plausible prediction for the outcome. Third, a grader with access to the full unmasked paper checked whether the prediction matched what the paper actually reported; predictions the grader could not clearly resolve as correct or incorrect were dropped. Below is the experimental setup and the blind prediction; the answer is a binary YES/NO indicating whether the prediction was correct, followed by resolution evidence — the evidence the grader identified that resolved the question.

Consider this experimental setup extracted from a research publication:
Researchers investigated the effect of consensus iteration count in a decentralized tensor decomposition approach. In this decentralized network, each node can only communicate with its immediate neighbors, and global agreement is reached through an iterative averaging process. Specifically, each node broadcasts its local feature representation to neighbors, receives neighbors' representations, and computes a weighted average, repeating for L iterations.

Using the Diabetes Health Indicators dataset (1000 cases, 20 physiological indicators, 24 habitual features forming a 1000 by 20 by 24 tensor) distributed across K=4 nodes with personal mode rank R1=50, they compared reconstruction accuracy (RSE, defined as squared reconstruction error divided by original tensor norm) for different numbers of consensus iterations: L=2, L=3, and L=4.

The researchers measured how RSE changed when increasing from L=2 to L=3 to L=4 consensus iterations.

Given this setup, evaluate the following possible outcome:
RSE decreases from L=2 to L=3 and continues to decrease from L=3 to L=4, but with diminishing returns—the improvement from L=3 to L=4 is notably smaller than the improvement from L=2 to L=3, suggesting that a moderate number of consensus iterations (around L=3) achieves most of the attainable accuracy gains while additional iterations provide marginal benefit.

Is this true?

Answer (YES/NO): YES